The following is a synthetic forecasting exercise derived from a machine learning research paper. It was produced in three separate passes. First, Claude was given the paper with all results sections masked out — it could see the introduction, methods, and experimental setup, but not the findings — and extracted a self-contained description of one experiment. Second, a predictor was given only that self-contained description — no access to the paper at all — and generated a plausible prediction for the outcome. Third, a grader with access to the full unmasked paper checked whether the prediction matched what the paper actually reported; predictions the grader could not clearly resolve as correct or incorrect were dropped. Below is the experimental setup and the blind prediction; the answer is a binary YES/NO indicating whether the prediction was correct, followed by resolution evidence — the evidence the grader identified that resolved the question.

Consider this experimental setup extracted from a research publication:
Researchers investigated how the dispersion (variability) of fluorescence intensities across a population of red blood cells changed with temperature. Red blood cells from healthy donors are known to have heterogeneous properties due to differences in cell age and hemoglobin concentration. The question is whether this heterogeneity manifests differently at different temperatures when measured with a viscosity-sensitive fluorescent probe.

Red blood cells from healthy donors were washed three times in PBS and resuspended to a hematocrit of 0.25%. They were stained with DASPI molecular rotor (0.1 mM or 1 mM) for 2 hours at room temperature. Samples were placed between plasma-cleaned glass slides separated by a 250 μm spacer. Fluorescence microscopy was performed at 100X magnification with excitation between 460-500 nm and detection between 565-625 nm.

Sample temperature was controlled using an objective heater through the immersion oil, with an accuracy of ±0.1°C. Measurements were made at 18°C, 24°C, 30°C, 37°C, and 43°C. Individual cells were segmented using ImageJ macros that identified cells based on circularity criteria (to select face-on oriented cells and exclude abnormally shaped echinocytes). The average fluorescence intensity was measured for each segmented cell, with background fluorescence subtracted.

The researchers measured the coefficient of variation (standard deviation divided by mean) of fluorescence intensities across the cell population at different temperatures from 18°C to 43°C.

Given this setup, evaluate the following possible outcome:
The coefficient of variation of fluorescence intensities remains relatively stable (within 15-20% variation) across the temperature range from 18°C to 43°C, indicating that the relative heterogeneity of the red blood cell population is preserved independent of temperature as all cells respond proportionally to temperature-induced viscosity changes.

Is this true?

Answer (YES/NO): NO